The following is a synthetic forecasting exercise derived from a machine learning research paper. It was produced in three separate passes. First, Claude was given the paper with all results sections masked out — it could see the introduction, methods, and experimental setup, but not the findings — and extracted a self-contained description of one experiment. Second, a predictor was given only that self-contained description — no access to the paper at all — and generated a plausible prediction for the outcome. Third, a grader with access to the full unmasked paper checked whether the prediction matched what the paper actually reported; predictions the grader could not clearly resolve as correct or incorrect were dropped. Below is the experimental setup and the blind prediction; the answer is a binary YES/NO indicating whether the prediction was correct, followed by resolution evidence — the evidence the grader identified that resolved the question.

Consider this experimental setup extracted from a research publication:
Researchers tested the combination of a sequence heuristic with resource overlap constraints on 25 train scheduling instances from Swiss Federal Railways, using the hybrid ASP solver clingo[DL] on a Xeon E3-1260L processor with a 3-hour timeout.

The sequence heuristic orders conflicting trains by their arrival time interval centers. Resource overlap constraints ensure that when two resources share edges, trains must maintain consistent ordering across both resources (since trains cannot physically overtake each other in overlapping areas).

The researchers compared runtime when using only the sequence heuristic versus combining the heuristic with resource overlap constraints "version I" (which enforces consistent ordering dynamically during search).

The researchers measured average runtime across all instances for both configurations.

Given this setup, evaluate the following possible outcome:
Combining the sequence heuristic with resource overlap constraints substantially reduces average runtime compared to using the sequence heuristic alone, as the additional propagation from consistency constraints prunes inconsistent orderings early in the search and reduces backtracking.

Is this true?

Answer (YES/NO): YES